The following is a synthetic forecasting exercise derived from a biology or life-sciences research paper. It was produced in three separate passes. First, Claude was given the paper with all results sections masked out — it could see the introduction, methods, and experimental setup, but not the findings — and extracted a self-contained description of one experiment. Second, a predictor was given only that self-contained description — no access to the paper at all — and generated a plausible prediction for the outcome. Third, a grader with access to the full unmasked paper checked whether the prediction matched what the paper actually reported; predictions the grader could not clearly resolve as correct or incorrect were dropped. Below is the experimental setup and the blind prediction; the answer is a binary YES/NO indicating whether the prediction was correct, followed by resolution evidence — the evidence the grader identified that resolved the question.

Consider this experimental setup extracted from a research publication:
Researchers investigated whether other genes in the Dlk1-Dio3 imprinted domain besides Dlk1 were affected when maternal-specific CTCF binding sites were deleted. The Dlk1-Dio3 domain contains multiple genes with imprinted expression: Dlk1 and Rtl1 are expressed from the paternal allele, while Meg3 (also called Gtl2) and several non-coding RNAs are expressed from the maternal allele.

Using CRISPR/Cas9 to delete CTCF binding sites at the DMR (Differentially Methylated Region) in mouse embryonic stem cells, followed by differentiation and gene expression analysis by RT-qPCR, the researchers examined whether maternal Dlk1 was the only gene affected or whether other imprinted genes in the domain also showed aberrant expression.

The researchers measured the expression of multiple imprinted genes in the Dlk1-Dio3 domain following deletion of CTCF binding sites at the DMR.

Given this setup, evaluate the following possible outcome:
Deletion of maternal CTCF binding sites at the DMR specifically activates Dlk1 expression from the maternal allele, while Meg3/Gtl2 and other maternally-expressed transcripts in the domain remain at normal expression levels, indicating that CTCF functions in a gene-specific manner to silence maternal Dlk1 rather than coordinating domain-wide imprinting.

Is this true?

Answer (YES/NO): YES